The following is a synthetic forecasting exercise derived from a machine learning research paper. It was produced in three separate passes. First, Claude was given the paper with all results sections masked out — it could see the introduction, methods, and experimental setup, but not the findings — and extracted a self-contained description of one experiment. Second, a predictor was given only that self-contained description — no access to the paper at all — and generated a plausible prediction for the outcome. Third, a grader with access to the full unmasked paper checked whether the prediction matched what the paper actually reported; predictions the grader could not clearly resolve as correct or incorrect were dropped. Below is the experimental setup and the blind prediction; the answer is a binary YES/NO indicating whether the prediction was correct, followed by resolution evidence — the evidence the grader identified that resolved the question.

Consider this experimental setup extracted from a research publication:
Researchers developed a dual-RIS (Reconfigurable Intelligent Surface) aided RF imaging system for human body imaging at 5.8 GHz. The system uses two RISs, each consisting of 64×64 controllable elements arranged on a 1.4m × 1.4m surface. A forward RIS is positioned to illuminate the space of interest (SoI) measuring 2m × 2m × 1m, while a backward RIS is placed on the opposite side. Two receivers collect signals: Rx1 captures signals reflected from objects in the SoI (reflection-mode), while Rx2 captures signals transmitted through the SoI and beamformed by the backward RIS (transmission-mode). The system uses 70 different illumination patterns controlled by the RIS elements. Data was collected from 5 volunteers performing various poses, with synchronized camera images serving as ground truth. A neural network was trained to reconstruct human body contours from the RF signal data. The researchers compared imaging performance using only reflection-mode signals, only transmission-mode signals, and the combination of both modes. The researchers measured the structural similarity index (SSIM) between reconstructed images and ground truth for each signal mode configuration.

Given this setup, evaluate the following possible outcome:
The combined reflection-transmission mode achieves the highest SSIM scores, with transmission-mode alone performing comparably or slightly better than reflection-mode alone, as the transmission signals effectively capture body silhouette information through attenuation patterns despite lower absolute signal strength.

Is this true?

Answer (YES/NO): YES